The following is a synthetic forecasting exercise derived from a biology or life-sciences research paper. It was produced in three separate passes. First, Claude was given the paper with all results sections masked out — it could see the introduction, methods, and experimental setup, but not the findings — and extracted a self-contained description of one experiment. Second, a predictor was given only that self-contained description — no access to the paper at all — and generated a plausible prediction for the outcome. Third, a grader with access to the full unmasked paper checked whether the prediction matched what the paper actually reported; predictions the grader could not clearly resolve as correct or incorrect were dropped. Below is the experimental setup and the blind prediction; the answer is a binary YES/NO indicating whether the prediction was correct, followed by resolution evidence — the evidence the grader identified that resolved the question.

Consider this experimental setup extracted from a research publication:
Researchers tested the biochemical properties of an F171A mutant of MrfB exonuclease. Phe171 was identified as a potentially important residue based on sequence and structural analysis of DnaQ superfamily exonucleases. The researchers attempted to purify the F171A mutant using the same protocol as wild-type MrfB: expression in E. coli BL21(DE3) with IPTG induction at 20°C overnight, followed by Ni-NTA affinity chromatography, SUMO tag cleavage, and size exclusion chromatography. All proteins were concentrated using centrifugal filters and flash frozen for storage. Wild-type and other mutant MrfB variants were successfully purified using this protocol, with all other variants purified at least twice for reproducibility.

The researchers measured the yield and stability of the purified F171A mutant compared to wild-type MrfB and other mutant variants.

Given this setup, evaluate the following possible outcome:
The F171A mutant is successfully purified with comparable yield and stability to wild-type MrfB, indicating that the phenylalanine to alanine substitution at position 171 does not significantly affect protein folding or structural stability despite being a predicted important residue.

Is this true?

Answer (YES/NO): NO